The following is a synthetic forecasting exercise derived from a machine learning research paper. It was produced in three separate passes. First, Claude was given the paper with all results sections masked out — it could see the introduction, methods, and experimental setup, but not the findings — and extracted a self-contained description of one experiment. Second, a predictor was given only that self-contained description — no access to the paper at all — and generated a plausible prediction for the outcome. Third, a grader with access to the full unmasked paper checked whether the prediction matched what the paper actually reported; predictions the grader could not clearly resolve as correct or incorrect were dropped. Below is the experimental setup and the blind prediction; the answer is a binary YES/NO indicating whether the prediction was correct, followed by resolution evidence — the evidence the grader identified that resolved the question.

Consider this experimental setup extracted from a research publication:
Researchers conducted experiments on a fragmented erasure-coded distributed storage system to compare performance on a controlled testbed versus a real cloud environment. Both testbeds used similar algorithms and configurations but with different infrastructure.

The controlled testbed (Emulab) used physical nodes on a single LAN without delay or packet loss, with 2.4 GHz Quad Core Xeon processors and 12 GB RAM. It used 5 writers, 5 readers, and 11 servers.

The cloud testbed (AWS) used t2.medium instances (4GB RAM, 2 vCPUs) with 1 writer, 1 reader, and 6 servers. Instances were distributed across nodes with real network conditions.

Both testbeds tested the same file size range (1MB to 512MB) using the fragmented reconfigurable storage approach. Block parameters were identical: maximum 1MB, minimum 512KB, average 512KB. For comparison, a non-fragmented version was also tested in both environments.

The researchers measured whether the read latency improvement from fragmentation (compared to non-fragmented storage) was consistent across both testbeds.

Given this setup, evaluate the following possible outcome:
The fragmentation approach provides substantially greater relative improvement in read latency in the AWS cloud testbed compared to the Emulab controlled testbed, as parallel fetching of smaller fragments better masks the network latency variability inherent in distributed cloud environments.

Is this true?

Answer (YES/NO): NO